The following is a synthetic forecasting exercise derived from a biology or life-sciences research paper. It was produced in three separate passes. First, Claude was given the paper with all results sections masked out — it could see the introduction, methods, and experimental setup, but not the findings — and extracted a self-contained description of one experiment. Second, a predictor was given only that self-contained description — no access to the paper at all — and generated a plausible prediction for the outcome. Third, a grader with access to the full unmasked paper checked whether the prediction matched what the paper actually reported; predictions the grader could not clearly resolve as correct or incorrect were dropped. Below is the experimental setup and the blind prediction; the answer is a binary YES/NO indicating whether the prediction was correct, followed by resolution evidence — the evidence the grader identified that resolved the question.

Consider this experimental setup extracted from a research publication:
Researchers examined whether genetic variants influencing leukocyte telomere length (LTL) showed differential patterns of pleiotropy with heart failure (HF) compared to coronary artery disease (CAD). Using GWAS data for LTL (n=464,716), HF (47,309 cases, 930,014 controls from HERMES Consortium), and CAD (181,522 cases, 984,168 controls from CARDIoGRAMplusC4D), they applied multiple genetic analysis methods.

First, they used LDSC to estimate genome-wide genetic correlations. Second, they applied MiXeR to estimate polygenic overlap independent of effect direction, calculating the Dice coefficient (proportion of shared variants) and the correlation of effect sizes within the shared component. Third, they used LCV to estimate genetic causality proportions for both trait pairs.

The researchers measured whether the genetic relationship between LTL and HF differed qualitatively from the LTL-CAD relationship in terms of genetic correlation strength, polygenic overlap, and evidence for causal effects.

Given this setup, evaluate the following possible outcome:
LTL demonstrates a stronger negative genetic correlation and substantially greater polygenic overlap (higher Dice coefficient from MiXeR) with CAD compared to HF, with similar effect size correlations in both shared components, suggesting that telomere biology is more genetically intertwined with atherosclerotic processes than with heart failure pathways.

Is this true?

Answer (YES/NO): NO